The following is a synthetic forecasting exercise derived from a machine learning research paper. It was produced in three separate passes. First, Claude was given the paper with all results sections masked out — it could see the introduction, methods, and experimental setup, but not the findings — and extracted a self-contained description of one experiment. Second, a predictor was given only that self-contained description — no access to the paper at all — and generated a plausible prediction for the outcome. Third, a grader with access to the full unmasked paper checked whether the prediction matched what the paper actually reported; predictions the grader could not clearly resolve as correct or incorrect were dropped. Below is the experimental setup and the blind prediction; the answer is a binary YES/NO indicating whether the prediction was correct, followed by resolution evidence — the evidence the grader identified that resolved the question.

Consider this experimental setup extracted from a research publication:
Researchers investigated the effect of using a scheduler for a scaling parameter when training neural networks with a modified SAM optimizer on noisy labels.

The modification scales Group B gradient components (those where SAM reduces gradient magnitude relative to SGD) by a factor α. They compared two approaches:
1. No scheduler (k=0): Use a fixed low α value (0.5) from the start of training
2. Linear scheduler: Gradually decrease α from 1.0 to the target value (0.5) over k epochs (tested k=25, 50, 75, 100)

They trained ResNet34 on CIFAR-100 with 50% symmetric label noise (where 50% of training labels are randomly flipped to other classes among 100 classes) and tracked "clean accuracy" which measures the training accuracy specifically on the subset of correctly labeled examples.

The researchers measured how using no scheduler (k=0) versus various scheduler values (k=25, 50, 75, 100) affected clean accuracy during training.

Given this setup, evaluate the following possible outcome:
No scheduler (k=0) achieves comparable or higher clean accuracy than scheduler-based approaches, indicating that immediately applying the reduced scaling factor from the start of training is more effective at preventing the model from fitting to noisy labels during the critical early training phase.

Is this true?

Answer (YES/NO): NO